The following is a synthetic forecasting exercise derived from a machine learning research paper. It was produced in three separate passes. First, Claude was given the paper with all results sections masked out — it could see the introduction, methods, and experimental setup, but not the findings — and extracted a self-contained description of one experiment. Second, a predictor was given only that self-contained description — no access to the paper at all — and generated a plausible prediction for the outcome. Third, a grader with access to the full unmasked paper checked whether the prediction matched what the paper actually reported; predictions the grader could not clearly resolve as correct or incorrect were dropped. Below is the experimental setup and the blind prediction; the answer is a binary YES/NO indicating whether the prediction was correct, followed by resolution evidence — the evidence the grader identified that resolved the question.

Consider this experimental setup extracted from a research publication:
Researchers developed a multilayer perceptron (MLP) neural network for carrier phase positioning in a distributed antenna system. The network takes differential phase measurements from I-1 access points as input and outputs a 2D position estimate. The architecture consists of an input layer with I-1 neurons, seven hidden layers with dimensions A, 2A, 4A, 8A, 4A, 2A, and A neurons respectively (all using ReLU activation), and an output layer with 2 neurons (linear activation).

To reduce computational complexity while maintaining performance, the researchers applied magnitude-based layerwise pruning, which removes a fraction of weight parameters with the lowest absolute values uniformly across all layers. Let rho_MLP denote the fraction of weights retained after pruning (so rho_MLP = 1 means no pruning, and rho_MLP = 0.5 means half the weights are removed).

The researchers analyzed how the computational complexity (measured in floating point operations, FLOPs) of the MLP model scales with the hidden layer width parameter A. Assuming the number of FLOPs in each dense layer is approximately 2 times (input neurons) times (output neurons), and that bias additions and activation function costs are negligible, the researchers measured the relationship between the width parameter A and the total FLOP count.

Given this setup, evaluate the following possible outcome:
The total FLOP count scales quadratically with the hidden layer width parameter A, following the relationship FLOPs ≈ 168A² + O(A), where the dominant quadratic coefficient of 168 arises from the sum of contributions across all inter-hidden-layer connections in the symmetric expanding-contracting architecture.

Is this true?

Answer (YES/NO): YES